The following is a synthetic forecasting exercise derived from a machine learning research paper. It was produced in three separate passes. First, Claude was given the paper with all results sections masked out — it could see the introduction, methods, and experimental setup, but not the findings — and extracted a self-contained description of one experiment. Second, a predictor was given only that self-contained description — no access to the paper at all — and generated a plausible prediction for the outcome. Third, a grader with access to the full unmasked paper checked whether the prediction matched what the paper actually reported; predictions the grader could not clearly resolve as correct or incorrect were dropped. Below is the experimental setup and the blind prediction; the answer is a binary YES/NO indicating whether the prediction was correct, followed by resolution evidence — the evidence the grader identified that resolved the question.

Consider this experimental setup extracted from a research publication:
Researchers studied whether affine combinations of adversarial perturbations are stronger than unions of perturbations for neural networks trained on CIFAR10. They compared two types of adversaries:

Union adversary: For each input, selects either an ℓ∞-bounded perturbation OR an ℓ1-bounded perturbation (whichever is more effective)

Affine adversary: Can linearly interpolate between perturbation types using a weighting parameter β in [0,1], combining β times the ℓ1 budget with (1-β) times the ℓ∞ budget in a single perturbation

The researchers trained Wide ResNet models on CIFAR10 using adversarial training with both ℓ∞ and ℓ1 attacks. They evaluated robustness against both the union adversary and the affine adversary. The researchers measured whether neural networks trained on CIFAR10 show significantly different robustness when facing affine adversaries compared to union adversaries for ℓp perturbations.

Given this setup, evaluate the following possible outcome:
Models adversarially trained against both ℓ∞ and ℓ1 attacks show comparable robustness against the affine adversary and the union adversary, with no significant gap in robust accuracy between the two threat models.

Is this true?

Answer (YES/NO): YES